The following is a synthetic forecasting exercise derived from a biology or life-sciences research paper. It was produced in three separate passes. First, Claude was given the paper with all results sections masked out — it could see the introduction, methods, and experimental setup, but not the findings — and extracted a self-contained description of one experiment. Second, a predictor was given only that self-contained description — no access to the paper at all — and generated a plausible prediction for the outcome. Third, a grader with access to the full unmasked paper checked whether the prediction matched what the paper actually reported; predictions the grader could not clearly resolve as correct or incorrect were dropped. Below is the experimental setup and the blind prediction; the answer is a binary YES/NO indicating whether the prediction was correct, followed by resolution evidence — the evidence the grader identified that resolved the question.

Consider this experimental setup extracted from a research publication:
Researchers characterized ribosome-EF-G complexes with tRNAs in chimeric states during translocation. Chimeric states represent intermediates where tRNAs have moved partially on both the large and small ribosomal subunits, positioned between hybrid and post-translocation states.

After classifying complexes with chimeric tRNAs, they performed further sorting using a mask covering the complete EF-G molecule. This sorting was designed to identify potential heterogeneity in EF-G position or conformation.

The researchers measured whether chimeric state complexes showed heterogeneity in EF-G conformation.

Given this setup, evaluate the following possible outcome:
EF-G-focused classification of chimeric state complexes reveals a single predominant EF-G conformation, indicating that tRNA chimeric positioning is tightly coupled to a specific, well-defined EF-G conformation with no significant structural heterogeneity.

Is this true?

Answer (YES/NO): NO